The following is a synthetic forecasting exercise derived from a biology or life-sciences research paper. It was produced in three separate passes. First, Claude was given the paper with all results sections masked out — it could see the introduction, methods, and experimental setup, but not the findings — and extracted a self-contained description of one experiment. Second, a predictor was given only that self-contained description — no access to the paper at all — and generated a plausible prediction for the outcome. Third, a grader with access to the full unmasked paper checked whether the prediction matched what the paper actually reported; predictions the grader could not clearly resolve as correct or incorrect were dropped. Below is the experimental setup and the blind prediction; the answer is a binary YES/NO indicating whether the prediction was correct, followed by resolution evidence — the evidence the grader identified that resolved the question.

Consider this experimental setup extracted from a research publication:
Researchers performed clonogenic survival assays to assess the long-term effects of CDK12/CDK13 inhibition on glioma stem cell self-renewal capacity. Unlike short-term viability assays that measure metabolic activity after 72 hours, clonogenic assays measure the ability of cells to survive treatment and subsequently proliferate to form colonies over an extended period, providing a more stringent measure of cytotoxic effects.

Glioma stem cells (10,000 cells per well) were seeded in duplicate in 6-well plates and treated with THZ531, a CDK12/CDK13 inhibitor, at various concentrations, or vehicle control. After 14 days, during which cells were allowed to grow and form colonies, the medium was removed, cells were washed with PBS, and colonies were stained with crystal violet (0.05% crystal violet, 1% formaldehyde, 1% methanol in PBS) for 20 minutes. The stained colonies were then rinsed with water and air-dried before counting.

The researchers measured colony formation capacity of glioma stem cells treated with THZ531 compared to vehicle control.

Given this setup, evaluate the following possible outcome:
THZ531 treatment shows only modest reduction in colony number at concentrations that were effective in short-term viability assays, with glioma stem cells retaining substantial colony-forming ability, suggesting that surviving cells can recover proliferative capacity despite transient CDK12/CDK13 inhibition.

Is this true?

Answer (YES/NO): NO